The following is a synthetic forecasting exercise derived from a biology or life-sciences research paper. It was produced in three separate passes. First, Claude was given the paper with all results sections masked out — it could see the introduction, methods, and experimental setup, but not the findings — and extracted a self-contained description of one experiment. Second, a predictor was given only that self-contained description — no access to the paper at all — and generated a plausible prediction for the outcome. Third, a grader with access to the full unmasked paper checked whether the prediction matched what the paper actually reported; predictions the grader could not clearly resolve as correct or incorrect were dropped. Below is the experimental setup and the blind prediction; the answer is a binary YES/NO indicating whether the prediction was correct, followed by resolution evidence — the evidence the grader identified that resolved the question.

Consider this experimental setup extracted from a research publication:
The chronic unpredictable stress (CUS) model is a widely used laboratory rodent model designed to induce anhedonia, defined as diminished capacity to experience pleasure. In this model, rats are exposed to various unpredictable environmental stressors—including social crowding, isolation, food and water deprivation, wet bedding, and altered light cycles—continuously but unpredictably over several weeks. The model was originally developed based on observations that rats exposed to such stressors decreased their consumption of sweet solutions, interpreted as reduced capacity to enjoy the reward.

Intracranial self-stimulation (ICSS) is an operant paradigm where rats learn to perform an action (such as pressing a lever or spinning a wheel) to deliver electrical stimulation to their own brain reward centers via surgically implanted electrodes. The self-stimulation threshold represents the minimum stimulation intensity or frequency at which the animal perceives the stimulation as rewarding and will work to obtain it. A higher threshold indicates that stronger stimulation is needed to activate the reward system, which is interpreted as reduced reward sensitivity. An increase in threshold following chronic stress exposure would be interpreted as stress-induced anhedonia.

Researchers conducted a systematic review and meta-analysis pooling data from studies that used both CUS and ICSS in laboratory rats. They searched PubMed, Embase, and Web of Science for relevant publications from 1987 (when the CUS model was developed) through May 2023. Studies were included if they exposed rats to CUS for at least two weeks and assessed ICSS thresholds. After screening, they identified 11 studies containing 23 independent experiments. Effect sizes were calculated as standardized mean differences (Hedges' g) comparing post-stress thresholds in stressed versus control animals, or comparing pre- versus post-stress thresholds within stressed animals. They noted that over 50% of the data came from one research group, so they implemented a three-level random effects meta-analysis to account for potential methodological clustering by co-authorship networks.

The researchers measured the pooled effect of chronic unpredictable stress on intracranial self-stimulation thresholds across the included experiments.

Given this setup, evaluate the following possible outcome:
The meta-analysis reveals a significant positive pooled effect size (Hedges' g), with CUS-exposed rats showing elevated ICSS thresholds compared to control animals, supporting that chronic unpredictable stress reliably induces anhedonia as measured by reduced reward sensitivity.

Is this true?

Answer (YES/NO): NO